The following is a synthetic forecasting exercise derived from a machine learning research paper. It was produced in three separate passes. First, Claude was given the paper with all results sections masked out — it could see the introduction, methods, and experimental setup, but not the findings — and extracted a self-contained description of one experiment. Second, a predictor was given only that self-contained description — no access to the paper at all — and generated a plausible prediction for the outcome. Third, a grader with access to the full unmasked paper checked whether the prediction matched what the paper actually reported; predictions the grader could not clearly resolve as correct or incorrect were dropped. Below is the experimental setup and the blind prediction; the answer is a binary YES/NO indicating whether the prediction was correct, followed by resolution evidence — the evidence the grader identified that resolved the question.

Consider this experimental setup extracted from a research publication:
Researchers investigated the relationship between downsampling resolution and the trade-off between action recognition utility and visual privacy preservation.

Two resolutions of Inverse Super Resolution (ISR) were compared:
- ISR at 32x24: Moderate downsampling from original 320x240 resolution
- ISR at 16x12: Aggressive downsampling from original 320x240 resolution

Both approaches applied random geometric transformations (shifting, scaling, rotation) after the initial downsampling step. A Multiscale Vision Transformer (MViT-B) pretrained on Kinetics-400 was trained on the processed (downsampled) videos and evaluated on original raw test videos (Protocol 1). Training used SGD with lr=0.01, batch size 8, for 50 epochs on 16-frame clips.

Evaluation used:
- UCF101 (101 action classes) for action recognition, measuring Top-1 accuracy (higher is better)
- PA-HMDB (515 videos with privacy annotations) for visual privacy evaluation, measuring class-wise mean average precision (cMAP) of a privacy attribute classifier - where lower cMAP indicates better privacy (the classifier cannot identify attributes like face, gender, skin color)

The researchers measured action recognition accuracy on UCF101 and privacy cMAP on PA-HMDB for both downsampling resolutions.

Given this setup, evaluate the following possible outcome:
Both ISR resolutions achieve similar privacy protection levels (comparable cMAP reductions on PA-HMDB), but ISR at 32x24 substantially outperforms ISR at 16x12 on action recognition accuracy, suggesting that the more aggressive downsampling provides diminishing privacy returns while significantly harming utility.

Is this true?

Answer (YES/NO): NO